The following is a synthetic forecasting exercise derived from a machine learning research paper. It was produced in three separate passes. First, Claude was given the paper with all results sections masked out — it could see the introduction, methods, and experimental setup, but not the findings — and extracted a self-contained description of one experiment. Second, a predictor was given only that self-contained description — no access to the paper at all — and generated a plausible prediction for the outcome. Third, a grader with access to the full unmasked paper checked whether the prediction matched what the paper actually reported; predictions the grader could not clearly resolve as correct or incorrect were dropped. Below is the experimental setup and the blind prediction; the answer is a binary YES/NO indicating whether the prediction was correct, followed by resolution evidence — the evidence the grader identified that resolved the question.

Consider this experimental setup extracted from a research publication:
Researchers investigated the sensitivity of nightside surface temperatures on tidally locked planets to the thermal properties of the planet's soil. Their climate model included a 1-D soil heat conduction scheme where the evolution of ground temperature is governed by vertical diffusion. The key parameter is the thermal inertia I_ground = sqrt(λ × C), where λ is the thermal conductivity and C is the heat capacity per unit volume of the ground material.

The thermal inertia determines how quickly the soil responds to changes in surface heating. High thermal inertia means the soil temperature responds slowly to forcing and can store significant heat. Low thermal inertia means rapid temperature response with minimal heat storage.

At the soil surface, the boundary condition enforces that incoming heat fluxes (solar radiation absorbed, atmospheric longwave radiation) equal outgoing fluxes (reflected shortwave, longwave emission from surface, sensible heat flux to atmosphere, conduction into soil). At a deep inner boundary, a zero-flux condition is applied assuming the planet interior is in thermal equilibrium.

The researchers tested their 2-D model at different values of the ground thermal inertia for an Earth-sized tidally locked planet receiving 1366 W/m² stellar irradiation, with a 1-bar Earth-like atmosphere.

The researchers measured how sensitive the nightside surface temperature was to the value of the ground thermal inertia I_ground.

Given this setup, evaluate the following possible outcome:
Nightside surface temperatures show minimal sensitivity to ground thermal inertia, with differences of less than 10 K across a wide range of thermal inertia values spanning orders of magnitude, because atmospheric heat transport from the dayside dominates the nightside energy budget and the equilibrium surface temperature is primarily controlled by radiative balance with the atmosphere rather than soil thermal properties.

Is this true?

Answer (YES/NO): YES